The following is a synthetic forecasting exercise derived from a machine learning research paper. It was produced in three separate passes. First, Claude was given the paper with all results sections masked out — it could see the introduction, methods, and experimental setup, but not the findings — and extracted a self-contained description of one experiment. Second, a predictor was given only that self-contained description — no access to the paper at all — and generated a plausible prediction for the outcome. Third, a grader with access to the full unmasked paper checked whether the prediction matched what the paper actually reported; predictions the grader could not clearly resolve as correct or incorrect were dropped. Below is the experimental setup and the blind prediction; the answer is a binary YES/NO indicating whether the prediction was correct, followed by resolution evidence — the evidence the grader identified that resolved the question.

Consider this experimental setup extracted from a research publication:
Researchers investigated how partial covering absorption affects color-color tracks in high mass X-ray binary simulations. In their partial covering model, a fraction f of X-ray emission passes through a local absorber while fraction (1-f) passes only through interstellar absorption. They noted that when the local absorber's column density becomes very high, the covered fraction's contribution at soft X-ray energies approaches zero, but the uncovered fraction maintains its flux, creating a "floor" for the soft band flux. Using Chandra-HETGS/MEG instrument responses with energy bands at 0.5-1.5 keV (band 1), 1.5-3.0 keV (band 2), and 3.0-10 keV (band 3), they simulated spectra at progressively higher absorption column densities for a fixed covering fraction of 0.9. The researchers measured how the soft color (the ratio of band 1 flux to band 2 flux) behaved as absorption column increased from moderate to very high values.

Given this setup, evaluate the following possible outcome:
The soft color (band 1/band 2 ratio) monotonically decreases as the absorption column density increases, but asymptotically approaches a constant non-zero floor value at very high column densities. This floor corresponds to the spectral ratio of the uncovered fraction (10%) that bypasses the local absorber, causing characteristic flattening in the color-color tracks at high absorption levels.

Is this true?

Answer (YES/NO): NO